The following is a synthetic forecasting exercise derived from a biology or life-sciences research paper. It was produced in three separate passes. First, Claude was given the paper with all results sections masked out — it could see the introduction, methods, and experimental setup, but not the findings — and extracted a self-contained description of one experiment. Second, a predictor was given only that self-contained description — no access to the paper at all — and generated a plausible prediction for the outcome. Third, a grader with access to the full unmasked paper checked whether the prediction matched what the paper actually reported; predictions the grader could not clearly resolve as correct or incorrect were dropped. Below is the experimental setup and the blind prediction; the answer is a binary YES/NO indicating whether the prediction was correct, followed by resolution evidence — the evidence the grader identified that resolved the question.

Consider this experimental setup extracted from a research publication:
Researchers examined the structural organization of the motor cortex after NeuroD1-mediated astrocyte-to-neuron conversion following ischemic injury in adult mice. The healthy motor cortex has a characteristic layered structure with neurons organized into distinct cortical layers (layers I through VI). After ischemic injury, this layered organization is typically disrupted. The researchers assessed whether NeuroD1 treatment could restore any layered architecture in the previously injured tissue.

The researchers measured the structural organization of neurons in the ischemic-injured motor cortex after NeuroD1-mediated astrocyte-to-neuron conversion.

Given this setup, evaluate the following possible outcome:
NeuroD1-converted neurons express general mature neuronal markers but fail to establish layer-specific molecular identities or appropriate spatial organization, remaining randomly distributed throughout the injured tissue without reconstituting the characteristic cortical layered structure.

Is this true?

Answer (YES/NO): NO